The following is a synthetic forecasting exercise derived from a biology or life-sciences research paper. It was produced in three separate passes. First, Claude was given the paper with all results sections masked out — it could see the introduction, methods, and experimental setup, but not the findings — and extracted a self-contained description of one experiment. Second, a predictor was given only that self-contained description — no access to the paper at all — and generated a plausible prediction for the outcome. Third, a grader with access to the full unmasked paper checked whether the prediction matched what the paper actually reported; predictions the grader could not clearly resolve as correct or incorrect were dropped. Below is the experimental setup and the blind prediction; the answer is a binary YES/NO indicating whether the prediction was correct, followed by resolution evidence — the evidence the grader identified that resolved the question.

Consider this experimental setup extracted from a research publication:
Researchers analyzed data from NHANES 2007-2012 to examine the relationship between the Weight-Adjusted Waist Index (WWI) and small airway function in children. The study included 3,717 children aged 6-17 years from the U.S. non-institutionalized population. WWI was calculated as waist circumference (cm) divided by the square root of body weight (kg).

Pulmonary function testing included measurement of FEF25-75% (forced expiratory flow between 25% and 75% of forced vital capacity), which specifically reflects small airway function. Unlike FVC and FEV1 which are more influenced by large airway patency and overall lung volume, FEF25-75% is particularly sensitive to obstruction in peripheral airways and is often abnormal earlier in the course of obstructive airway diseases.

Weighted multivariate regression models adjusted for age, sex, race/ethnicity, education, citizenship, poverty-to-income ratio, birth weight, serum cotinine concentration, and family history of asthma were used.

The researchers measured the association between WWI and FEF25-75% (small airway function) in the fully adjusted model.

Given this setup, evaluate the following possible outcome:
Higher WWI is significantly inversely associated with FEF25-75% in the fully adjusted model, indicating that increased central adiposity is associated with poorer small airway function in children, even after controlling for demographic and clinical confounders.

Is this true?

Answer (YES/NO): YES